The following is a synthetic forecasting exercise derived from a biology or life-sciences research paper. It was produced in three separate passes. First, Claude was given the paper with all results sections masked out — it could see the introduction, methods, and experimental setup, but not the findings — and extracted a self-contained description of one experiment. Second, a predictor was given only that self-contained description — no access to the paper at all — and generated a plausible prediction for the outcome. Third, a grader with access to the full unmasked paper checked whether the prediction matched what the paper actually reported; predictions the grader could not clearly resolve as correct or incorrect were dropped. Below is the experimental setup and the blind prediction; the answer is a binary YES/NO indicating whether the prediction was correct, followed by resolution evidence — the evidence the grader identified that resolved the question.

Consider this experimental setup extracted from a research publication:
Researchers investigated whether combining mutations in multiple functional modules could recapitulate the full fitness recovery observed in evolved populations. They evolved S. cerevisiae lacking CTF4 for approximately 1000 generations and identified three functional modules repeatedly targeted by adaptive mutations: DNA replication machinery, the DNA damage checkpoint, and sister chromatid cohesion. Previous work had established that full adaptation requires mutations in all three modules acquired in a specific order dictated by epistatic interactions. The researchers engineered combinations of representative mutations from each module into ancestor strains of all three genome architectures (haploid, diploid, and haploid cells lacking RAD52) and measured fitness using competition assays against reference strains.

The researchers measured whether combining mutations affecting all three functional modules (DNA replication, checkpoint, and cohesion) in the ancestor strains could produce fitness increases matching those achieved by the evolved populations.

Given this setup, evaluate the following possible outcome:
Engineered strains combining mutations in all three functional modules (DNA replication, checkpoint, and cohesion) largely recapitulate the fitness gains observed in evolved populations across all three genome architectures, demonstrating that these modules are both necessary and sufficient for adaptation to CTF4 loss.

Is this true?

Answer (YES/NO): YES